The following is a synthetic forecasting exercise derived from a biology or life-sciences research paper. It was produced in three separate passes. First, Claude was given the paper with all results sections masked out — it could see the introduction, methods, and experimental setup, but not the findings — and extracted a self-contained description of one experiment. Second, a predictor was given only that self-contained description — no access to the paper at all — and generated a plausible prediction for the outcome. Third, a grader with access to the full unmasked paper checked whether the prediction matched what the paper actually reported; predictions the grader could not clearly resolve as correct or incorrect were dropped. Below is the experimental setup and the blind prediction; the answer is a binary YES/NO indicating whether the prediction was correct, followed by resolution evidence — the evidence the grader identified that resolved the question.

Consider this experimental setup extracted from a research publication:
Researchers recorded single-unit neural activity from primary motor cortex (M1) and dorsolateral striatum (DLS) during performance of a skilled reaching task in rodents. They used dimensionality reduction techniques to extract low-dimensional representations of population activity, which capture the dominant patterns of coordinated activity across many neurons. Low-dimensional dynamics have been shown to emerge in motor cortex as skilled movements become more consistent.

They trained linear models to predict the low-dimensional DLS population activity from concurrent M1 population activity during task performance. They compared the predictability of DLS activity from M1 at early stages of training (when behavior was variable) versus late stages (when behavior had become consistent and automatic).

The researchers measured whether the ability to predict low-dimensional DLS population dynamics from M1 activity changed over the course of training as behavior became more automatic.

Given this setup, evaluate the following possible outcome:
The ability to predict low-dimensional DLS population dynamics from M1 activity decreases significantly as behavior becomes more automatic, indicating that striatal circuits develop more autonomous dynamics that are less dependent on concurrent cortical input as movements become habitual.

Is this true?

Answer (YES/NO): NO